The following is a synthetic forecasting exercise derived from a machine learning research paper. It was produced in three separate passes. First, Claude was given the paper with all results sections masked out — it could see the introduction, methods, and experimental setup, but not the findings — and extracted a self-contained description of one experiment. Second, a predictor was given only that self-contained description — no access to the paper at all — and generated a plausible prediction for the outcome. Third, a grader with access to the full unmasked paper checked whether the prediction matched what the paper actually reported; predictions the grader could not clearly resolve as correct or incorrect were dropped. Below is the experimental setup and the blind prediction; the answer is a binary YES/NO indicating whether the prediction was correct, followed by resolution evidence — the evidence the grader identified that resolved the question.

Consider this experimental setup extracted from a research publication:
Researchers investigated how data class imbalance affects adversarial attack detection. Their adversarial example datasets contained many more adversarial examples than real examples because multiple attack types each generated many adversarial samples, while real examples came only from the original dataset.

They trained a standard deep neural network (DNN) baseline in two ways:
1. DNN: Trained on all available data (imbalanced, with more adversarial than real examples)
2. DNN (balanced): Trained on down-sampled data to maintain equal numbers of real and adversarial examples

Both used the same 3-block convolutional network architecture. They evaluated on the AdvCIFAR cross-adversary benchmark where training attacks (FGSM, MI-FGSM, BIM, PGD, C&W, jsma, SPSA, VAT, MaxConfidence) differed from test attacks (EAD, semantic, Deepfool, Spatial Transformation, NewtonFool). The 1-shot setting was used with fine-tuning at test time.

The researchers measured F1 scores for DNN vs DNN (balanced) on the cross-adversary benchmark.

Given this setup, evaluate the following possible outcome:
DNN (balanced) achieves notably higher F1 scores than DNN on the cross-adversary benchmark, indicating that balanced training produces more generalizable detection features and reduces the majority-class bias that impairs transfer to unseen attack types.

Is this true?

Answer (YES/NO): YES